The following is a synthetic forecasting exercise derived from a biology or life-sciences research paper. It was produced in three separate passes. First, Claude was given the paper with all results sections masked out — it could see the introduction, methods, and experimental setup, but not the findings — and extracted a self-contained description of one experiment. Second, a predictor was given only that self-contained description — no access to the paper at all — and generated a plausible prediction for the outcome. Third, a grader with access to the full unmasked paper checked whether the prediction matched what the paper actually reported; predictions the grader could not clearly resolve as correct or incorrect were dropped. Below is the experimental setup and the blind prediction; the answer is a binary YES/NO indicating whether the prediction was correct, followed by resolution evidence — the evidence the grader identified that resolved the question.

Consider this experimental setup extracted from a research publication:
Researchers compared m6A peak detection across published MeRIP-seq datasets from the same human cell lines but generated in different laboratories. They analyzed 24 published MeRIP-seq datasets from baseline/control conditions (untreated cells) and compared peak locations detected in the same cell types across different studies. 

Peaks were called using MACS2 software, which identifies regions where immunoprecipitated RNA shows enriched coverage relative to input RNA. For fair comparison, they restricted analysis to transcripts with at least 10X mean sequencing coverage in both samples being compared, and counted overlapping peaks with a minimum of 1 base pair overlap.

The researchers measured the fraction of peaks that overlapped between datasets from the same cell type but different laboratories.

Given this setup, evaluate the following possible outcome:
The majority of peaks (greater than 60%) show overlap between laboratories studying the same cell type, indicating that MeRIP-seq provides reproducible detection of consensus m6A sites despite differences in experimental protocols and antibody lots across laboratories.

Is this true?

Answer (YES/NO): NO